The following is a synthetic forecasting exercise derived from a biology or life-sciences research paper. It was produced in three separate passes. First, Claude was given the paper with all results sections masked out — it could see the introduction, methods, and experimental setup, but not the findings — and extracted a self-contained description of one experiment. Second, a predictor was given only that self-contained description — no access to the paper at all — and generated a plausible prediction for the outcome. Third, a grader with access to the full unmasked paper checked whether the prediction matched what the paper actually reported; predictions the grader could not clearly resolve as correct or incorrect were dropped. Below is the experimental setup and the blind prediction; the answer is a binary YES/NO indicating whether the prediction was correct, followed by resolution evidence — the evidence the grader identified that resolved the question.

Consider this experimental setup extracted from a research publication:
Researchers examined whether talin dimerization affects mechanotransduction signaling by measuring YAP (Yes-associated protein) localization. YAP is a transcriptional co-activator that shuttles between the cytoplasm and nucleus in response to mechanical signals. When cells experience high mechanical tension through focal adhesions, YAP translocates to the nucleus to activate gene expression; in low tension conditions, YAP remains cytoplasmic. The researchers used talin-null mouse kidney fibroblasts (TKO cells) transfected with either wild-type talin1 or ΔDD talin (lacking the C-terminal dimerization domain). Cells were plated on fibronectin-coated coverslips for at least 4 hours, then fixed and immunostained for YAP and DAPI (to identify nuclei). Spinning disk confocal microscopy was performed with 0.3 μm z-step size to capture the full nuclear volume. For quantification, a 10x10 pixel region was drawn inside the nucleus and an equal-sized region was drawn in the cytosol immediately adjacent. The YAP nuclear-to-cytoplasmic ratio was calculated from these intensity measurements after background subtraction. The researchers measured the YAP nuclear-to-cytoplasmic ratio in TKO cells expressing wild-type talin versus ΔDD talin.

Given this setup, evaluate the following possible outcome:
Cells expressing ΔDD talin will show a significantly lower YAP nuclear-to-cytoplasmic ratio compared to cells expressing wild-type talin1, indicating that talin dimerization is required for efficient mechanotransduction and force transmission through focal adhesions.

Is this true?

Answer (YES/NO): YES